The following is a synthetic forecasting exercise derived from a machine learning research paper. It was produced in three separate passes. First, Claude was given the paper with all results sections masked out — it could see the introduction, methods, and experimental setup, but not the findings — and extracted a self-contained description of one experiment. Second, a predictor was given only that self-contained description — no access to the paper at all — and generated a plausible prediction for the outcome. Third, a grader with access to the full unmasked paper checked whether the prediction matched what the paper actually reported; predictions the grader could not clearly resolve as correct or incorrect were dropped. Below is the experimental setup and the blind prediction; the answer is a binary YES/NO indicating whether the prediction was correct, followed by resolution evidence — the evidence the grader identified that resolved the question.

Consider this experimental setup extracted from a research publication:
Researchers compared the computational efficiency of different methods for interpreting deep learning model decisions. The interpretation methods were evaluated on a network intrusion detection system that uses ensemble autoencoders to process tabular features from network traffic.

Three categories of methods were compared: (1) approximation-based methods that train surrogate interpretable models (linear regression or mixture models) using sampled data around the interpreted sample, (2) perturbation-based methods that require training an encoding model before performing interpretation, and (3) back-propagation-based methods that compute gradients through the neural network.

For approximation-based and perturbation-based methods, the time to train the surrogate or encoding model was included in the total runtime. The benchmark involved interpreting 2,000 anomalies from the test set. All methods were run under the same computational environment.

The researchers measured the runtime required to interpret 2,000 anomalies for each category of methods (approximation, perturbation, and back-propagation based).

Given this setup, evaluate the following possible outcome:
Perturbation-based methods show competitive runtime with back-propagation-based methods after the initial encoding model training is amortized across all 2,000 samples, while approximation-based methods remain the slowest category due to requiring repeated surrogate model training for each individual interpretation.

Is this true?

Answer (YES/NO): NO